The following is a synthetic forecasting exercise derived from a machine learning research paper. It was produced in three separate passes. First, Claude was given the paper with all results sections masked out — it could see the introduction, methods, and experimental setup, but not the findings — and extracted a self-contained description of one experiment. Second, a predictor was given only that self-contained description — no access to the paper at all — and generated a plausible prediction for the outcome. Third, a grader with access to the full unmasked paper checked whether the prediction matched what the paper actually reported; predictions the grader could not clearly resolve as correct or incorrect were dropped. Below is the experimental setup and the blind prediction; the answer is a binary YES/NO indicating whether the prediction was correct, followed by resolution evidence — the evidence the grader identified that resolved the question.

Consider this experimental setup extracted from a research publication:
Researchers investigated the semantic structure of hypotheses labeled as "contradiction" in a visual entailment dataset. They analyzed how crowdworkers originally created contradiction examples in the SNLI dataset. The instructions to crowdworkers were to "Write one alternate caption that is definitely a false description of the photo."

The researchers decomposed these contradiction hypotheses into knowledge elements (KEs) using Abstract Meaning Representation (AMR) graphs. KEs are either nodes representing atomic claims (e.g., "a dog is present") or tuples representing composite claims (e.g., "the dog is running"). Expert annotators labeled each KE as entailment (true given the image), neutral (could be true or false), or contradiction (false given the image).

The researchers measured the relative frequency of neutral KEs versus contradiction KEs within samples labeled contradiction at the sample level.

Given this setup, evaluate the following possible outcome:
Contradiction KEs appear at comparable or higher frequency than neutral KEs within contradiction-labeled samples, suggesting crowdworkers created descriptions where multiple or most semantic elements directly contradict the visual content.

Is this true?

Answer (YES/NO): NO